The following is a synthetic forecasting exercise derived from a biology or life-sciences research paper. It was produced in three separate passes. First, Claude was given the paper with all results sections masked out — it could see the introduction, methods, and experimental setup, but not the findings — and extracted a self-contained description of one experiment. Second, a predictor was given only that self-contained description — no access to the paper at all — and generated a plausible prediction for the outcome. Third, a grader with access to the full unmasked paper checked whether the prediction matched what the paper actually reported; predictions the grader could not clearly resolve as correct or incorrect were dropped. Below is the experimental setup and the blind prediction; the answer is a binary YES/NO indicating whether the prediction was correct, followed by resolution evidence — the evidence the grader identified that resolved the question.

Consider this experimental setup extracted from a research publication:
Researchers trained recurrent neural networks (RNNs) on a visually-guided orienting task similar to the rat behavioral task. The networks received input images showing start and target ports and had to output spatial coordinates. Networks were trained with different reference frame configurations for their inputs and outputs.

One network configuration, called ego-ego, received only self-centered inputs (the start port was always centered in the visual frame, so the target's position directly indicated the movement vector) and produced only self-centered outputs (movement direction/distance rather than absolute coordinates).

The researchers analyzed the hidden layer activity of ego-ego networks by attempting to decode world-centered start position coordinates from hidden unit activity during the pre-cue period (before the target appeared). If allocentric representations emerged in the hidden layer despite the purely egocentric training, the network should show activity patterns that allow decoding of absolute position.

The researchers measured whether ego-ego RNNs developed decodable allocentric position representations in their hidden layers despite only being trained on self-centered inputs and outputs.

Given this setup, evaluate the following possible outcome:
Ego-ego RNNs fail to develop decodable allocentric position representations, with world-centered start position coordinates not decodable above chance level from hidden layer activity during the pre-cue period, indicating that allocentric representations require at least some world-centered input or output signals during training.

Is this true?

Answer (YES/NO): NO